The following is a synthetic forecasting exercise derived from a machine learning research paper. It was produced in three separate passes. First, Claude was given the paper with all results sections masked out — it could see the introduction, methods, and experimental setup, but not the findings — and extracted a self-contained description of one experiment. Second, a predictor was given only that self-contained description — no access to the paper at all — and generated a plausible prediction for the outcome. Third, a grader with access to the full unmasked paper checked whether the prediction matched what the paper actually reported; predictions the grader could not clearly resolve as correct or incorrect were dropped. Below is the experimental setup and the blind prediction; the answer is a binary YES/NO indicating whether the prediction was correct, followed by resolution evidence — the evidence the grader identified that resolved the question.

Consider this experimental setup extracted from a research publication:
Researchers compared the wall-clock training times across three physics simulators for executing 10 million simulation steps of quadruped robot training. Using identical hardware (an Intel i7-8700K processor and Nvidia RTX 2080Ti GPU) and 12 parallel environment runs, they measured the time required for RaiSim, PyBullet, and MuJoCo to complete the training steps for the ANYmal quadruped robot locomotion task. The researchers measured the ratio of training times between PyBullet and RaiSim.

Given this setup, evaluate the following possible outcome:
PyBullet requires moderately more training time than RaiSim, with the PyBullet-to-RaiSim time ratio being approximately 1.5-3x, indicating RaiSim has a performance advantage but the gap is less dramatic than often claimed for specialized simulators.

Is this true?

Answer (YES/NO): YES